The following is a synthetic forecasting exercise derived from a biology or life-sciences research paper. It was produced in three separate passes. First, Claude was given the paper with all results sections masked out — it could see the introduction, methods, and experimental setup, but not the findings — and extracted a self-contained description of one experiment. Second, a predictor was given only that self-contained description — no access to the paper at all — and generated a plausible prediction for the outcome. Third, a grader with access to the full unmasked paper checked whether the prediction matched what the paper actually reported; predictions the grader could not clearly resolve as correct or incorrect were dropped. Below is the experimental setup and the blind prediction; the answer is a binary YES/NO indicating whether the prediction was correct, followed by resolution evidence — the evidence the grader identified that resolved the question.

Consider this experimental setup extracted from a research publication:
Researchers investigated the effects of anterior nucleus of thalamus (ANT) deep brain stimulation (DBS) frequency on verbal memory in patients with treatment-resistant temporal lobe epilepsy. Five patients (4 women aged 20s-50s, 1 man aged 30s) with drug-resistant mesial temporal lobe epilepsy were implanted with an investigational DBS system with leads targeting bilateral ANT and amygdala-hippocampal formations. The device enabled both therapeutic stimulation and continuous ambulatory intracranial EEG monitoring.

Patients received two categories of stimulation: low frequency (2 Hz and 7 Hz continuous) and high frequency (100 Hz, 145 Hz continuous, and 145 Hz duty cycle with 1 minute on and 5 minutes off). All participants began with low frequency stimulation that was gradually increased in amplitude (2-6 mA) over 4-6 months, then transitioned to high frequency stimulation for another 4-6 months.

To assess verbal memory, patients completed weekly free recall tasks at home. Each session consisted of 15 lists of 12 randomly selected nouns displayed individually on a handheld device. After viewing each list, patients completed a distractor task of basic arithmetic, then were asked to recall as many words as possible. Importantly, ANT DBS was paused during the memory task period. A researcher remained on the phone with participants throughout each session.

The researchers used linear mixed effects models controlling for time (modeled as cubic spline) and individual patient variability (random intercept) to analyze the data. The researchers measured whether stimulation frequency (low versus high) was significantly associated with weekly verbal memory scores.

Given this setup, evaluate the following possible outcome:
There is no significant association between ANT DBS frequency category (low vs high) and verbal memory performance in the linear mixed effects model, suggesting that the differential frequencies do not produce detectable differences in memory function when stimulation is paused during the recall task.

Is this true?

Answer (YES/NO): NO